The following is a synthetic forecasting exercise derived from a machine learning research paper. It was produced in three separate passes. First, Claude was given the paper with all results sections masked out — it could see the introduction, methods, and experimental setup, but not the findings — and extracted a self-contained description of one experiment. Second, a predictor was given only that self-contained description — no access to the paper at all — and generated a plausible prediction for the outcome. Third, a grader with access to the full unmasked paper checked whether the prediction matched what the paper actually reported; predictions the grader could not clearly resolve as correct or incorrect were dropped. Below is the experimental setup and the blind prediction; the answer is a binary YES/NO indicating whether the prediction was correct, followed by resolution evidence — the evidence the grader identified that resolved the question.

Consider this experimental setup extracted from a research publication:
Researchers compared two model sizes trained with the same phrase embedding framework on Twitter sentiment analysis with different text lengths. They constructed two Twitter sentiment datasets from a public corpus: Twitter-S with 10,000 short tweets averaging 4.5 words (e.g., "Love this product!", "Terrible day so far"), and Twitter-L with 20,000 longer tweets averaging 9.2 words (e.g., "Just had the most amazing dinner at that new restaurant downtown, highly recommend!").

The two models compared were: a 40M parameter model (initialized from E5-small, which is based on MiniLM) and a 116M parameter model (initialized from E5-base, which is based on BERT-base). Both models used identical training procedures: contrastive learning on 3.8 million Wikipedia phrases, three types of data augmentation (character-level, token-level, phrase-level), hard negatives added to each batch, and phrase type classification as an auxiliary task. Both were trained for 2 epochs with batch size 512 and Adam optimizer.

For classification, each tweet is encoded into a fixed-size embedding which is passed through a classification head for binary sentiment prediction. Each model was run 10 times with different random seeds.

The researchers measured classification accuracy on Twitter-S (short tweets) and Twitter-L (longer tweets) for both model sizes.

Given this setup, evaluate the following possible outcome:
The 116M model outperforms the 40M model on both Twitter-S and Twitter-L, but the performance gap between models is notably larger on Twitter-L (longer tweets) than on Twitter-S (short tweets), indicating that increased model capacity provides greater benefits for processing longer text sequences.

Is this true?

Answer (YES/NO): NO